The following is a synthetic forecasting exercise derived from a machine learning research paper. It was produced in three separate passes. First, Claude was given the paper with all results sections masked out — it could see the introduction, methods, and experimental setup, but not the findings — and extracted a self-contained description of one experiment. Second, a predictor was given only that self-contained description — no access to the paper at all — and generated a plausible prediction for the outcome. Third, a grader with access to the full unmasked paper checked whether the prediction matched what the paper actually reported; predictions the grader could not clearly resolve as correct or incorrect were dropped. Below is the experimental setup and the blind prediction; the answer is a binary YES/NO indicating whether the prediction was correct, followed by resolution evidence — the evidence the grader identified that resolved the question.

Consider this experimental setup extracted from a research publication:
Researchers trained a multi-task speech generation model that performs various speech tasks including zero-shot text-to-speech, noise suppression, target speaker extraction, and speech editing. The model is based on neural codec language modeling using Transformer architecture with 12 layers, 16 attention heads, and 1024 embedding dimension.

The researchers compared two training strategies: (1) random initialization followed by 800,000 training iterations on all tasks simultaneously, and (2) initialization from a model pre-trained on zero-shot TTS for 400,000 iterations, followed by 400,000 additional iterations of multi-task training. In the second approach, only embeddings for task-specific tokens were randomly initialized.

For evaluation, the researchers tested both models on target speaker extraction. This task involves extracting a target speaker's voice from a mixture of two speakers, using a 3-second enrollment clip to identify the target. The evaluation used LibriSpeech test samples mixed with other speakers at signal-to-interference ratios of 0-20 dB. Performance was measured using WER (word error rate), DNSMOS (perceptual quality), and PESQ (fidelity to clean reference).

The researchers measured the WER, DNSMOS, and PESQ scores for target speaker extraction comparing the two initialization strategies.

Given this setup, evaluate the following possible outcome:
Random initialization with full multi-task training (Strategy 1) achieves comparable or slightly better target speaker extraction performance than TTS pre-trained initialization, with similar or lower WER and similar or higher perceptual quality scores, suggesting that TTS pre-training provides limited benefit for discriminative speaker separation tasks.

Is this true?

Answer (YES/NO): NO